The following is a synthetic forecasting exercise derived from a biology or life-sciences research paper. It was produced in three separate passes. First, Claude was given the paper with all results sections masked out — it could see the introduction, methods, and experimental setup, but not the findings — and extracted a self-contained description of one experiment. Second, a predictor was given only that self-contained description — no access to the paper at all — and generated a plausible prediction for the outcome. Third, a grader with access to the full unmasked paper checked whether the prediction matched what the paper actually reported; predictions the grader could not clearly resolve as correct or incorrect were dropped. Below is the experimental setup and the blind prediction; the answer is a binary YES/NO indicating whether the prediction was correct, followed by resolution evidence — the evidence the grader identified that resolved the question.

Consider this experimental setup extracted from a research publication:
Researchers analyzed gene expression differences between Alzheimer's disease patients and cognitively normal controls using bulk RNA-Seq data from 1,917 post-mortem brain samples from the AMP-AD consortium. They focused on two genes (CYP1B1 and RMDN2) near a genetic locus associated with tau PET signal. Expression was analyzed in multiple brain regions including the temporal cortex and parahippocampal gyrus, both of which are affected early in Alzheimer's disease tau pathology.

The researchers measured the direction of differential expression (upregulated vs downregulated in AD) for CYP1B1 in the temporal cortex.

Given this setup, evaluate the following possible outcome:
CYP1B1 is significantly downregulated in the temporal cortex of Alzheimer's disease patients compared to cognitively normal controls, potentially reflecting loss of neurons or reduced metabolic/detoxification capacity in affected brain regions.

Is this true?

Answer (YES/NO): NO